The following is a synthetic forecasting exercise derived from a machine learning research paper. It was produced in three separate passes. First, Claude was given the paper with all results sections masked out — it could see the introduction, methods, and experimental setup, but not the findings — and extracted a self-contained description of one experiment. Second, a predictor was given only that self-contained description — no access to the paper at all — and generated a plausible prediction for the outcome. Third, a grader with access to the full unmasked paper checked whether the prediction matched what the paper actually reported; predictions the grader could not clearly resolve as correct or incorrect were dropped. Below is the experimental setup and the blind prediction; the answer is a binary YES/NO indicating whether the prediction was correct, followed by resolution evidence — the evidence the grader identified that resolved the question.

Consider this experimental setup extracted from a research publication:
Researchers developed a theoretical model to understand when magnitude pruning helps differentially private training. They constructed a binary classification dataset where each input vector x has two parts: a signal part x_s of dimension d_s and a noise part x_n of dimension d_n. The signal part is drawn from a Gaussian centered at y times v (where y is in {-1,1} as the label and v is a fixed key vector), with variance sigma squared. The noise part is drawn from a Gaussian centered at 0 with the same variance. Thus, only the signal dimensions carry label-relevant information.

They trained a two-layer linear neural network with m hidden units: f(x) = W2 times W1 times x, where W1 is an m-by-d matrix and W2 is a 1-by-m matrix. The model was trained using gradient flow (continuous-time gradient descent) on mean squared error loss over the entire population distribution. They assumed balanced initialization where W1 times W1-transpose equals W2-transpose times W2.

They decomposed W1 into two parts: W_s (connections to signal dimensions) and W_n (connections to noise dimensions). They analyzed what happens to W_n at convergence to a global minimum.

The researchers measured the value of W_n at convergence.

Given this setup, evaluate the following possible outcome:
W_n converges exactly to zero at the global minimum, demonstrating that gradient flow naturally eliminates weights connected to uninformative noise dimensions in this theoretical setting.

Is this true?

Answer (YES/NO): YES